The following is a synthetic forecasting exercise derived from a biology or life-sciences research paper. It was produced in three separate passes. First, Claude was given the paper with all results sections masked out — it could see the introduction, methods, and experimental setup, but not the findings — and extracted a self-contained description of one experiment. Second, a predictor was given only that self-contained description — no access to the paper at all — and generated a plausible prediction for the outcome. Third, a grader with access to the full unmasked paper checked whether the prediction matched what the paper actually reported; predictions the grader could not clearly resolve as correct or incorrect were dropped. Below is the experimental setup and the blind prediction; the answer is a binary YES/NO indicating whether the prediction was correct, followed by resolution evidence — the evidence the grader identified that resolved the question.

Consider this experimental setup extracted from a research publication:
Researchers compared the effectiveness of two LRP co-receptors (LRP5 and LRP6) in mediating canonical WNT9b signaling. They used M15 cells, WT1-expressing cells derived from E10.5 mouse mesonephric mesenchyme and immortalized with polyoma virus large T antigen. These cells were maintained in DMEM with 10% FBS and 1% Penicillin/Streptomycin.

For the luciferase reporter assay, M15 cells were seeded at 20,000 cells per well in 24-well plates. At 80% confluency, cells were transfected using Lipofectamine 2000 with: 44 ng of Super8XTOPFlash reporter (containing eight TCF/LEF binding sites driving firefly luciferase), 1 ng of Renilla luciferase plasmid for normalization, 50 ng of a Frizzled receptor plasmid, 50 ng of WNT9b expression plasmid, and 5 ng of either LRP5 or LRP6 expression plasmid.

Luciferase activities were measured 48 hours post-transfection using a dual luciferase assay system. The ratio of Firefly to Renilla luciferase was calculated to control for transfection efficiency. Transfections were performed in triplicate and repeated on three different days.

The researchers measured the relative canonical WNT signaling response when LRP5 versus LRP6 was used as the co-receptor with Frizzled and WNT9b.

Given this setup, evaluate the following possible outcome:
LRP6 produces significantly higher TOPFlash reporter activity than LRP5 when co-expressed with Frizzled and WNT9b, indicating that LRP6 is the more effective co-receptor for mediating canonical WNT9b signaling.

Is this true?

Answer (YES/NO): YES